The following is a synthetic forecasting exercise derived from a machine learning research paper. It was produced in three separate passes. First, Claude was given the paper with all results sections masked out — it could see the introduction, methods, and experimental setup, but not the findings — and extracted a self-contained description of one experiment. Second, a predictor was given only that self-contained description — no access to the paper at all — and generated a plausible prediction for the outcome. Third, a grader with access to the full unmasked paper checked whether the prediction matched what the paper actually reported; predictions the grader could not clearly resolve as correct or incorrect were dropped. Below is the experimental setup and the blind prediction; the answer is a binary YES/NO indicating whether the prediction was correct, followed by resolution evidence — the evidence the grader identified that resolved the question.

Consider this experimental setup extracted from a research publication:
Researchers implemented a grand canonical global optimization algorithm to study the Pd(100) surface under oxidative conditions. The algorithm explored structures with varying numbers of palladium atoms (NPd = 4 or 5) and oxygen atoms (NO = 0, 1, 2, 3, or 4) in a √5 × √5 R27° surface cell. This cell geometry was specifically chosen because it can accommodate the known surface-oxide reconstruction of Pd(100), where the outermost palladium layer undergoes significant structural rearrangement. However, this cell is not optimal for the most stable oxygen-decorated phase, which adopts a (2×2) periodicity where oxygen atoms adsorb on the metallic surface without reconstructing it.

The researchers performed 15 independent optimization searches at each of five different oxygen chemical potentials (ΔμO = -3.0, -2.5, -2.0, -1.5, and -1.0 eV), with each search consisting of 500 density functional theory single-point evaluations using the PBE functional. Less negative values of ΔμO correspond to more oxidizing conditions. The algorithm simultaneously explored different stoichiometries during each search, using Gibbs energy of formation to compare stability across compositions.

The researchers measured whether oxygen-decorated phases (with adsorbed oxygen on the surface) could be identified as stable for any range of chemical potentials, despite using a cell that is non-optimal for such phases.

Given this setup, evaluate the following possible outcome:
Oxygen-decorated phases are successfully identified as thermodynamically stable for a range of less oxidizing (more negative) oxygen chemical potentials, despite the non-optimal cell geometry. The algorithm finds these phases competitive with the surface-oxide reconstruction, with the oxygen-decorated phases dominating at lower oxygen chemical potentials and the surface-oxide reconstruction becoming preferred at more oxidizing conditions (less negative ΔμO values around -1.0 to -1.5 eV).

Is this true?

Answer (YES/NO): NO